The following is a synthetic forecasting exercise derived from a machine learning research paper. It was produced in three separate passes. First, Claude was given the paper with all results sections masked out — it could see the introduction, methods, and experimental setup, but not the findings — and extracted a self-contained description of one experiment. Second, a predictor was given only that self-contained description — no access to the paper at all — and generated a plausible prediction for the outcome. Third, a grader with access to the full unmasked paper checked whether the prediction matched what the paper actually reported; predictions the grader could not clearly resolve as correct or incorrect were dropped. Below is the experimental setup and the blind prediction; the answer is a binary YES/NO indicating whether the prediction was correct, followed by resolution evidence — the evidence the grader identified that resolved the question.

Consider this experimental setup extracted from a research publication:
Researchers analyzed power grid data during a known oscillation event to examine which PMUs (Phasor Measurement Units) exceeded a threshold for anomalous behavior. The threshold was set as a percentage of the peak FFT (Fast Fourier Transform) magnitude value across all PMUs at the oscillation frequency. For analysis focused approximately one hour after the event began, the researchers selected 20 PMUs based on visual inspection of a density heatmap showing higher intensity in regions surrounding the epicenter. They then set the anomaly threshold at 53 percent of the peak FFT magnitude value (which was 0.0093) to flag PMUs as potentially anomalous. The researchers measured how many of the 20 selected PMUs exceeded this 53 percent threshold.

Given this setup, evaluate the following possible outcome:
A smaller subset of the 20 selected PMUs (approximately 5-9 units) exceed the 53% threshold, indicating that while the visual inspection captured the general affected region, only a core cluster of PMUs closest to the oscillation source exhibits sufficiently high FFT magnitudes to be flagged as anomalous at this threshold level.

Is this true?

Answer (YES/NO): YES